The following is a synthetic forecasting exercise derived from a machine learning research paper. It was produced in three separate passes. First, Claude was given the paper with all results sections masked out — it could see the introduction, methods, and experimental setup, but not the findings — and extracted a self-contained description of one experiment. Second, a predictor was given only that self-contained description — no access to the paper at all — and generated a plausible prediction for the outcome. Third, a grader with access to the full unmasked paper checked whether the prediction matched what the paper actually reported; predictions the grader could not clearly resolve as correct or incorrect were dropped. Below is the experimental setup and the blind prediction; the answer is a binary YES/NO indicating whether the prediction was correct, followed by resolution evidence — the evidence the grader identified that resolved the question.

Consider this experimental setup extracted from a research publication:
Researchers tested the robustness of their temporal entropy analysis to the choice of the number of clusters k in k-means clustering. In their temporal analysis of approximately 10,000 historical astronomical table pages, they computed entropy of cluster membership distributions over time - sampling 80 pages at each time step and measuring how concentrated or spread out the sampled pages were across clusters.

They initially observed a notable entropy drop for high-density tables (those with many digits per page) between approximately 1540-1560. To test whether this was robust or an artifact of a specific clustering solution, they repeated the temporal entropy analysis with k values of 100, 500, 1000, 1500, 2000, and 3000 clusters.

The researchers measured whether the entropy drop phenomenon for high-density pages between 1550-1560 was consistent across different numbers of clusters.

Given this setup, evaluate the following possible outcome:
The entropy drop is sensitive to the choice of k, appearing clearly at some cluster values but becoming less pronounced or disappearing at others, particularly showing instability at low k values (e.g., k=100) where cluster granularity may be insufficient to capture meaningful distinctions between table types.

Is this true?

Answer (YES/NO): YES